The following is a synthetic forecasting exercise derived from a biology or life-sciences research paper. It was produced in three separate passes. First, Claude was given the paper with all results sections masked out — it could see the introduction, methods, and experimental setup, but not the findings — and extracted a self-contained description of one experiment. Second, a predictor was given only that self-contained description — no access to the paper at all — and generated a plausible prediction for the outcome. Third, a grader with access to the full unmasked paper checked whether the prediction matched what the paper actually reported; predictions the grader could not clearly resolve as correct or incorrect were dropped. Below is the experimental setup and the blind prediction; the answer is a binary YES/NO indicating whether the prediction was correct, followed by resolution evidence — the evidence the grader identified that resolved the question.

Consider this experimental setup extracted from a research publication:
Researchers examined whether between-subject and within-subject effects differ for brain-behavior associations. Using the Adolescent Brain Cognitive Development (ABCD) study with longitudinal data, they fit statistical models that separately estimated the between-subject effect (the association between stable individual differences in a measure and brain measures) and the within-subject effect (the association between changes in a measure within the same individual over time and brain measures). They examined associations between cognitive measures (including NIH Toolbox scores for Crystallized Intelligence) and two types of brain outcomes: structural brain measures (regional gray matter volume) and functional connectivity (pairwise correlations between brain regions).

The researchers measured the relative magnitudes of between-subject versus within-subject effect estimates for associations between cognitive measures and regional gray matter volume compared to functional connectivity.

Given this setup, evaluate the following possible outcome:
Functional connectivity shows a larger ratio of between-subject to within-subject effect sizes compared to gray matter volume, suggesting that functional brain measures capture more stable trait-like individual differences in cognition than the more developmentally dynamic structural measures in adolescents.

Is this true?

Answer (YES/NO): NO